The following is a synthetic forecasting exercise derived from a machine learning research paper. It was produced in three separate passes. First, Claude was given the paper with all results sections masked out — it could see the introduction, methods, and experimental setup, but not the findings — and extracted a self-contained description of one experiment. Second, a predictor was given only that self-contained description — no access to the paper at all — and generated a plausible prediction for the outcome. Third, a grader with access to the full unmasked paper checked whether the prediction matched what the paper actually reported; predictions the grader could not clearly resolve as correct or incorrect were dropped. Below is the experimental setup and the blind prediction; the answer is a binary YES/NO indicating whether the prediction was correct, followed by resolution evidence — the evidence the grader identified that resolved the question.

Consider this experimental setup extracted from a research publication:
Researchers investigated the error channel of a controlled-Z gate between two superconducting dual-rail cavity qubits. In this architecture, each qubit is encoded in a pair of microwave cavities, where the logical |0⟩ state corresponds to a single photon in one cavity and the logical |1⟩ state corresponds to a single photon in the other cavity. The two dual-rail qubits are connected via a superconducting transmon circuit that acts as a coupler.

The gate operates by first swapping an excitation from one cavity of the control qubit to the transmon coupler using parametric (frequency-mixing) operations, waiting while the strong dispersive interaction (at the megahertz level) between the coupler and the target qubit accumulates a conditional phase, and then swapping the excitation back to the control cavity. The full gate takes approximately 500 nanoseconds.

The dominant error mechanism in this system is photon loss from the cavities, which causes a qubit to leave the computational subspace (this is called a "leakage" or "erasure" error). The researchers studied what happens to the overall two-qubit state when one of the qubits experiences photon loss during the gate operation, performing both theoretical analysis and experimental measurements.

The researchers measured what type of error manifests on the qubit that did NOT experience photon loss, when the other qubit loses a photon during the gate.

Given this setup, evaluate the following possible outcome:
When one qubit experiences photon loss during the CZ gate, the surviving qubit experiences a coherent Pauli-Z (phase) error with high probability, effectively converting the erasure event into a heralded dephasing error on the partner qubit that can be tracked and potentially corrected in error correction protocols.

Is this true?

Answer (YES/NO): NO